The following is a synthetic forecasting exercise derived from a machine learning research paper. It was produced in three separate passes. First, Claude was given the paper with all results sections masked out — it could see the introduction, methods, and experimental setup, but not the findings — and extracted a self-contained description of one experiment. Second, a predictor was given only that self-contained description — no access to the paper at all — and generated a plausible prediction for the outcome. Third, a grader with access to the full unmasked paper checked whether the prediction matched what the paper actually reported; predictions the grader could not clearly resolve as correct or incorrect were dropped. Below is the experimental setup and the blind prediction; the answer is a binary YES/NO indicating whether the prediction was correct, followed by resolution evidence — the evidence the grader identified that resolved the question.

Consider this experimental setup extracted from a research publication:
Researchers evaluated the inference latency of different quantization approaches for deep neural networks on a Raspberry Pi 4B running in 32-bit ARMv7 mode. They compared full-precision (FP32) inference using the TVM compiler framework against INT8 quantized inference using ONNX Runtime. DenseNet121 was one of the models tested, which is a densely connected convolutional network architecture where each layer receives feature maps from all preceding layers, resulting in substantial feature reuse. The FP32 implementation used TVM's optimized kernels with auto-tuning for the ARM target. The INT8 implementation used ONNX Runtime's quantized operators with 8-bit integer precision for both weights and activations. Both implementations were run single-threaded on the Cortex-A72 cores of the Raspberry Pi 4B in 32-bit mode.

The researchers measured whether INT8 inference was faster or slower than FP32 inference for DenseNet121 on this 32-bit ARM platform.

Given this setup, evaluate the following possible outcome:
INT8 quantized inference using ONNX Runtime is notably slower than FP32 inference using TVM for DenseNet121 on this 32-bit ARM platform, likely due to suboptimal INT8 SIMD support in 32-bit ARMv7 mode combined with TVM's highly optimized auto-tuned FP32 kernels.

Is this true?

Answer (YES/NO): YES